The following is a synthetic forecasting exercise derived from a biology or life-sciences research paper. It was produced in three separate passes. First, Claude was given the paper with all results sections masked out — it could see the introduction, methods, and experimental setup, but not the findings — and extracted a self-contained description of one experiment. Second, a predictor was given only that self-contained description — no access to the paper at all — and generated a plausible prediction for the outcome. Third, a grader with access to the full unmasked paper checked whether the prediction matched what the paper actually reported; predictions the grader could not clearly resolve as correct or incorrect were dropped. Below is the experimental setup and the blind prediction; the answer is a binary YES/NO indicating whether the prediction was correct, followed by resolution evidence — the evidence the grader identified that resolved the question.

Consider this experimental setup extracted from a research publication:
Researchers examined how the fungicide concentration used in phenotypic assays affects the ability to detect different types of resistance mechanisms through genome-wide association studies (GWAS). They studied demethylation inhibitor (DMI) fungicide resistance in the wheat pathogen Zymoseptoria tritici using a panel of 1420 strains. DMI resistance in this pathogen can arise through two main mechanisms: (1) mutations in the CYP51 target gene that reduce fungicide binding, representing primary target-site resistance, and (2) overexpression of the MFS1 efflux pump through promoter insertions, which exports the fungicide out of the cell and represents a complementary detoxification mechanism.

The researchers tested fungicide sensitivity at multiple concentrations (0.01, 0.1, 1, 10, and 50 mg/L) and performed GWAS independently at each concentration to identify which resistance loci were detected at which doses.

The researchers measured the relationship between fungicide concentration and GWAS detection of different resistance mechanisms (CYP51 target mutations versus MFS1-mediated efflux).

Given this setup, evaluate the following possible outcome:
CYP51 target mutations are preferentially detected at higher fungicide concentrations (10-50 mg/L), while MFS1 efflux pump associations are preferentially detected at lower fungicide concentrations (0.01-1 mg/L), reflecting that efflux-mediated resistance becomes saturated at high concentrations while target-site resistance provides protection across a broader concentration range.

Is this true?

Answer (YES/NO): NO